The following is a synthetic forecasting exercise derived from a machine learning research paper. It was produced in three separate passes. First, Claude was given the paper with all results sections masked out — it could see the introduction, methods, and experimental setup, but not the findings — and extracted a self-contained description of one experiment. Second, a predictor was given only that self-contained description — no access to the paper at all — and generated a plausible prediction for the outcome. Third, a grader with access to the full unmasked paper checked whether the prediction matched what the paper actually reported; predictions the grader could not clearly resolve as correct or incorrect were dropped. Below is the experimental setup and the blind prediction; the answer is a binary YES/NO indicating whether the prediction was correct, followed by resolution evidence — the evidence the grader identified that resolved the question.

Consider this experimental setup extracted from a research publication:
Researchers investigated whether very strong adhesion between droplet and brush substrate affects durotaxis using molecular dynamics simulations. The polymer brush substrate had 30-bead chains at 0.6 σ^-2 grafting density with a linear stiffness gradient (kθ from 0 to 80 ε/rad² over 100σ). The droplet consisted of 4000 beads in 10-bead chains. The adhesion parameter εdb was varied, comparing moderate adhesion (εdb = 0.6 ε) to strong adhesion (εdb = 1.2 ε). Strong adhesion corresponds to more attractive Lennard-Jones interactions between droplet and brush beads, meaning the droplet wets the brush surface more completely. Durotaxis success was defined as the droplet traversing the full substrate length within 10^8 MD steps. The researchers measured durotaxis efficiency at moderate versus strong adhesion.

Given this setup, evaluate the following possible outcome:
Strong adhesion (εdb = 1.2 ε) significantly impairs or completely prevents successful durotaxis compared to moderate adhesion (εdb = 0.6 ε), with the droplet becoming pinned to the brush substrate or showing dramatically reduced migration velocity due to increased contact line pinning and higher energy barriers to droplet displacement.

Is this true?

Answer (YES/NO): NO